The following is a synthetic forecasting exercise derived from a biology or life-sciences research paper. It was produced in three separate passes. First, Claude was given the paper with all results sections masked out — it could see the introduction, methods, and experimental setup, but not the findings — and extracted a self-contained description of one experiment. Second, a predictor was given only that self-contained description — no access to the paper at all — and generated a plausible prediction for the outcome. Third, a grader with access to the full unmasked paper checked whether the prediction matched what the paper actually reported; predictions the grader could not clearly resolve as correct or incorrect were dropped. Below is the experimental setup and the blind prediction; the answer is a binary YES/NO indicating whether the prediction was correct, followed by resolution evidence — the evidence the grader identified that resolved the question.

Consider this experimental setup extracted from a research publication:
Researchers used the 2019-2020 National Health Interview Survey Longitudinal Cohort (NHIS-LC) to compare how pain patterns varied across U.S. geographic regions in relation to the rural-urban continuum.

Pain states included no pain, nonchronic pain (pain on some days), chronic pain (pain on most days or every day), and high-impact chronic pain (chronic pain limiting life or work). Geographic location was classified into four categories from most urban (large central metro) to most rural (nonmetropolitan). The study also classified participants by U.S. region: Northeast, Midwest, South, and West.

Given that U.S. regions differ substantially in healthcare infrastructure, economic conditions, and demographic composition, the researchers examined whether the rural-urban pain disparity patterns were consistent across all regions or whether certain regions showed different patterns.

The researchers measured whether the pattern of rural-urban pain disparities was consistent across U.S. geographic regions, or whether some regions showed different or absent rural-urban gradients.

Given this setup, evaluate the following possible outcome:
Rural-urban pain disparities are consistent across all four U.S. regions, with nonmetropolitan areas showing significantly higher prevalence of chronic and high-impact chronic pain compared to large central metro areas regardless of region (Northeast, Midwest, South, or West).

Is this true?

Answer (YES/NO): NO